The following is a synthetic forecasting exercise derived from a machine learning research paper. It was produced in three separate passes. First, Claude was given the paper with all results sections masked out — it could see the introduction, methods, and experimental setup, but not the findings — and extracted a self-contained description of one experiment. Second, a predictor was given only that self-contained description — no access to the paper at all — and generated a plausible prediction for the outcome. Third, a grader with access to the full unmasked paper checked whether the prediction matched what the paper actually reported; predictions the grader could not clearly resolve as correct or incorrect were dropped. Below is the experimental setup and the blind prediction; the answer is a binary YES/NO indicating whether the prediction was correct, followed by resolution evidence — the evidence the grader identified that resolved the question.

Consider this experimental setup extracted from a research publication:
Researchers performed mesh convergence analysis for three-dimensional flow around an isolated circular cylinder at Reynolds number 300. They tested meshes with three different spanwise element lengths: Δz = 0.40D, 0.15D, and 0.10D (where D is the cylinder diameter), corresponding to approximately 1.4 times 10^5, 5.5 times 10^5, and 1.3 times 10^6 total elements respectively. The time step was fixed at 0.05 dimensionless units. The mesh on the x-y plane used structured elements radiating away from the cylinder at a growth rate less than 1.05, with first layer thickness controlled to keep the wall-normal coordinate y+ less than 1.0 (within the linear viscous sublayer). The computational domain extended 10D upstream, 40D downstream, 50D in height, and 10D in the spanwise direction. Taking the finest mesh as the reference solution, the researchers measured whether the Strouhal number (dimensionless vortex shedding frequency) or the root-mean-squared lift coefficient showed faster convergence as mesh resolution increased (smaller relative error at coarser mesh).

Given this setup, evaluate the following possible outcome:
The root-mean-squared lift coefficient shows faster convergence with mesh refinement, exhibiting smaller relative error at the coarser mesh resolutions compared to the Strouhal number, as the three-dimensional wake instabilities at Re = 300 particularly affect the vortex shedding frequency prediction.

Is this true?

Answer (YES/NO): NO